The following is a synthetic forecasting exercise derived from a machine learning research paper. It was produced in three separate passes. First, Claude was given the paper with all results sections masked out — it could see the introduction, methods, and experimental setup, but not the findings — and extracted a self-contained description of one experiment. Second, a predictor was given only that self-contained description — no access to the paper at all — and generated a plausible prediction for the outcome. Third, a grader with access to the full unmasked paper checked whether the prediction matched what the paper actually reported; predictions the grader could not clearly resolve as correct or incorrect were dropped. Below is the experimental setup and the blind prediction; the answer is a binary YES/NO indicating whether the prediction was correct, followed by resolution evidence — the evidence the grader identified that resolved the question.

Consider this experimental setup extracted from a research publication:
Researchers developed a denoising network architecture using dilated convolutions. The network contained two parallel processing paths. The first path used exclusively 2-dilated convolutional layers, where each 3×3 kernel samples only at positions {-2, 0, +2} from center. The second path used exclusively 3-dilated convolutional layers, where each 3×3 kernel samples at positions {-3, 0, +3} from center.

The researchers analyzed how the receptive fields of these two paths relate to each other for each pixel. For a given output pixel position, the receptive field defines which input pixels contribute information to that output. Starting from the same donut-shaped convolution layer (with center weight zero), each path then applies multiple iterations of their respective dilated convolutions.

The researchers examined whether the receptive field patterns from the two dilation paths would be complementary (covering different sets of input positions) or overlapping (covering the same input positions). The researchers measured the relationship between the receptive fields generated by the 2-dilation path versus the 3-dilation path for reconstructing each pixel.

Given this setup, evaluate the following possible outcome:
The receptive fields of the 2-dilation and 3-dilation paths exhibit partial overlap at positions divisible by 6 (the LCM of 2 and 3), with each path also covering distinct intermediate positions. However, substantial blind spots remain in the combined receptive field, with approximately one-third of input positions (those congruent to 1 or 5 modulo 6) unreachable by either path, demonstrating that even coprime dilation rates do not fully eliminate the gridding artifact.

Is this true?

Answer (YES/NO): NO